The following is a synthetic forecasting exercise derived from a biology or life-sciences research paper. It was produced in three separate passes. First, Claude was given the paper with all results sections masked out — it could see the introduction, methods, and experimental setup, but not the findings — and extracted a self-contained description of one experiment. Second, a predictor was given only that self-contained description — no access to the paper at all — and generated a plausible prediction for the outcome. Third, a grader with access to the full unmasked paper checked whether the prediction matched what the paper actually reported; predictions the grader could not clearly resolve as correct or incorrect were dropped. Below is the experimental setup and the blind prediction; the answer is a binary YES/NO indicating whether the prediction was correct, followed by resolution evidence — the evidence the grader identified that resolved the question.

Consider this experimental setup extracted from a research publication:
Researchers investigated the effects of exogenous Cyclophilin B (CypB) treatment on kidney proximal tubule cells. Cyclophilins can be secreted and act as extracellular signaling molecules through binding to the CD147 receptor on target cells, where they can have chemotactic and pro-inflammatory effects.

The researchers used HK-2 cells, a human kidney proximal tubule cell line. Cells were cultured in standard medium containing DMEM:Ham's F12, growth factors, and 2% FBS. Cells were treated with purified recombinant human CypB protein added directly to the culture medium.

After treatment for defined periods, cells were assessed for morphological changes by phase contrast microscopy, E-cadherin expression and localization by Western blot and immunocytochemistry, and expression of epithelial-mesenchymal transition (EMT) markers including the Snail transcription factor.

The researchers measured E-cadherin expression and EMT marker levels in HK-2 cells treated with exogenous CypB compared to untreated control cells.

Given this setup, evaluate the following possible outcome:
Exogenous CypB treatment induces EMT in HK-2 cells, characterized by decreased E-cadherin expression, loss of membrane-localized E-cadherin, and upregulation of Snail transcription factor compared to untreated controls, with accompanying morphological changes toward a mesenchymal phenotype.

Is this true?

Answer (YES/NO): NO